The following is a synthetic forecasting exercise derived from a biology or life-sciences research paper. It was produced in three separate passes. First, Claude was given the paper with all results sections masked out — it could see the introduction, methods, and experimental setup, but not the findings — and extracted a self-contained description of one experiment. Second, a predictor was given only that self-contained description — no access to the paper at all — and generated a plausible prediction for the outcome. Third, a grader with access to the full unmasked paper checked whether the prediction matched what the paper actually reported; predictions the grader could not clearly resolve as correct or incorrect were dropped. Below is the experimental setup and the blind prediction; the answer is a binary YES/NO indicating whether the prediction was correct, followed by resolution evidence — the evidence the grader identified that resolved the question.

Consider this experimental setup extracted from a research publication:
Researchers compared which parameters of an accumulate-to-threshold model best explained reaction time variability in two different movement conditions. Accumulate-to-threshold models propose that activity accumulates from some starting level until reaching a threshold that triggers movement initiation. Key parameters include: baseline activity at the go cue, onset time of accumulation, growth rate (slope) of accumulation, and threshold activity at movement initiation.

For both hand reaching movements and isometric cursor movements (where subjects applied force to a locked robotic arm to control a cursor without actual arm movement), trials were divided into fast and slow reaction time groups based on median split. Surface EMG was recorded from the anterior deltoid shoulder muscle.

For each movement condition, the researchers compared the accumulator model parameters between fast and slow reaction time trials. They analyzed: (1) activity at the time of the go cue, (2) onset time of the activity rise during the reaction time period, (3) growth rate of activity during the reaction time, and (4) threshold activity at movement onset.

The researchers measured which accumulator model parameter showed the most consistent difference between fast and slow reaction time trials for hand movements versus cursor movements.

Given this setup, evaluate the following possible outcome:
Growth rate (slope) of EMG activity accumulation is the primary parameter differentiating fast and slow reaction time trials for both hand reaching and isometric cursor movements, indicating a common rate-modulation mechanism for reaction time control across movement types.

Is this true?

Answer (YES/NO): NO